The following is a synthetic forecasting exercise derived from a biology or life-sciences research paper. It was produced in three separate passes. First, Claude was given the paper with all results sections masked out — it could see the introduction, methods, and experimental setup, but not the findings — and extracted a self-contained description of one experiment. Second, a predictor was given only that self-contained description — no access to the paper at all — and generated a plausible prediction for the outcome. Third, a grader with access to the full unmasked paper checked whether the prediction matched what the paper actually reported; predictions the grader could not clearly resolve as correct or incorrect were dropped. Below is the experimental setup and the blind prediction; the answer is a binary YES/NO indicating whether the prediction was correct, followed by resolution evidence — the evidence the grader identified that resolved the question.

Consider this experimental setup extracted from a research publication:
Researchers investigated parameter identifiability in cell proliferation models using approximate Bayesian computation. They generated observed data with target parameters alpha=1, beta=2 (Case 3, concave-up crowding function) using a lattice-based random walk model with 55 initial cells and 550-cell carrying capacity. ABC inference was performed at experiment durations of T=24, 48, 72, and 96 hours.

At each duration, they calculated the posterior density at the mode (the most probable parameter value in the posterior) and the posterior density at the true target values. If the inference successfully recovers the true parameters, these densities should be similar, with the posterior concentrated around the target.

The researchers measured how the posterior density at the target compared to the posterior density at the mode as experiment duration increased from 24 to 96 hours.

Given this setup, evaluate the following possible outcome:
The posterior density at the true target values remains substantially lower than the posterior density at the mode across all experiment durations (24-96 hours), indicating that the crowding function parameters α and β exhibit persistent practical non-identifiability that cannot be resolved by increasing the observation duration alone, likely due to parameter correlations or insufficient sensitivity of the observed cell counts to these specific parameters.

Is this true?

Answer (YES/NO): NO